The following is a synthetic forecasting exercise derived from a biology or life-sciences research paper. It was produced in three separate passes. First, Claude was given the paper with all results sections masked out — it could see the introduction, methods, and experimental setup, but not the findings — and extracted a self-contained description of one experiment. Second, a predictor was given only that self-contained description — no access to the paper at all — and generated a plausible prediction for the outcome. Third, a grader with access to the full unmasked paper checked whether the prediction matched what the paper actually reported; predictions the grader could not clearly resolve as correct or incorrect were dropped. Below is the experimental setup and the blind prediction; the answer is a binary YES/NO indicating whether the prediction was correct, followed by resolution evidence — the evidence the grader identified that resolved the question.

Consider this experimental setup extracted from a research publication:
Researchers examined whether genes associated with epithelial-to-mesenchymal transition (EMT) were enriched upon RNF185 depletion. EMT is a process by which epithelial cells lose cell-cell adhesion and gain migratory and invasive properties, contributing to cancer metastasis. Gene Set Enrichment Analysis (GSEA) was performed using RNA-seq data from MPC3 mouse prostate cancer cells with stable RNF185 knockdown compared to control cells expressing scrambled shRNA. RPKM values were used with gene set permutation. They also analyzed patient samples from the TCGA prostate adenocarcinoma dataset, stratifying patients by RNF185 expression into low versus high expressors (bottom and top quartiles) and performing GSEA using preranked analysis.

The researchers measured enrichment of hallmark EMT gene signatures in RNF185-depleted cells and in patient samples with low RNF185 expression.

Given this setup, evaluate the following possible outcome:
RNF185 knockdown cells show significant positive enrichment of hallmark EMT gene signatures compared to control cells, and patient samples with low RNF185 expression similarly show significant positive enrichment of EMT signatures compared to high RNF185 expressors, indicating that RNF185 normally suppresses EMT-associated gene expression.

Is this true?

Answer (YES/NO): YES